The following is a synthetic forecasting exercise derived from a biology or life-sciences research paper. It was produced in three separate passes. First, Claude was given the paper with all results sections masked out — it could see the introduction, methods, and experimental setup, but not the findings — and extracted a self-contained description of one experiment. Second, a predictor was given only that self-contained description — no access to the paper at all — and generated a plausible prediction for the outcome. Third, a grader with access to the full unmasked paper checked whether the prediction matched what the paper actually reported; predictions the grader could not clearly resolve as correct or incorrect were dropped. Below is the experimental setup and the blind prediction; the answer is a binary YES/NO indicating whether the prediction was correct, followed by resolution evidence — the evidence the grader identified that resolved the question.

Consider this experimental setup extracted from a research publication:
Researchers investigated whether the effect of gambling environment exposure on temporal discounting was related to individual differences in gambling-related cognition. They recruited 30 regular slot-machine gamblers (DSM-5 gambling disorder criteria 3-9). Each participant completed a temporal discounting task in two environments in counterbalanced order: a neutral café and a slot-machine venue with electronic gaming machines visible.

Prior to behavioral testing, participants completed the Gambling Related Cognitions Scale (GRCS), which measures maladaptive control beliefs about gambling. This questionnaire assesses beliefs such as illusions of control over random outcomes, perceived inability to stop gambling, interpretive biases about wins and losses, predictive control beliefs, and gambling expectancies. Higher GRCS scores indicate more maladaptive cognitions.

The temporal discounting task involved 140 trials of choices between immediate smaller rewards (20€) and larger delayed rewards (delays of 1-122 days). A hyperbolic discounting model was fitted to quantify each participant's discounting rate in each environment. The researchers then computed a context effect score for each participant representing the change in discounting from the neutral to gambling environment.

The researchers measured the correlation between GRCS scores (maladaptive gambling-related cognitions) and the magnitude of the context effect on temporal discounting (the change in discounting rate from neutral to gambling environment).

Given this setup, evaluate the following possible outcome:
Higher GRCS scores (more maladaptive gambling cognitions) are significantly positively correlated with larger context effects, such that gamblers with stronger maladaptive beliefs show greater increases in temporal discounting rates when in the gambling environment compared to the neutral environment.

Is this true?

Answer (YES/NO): YES